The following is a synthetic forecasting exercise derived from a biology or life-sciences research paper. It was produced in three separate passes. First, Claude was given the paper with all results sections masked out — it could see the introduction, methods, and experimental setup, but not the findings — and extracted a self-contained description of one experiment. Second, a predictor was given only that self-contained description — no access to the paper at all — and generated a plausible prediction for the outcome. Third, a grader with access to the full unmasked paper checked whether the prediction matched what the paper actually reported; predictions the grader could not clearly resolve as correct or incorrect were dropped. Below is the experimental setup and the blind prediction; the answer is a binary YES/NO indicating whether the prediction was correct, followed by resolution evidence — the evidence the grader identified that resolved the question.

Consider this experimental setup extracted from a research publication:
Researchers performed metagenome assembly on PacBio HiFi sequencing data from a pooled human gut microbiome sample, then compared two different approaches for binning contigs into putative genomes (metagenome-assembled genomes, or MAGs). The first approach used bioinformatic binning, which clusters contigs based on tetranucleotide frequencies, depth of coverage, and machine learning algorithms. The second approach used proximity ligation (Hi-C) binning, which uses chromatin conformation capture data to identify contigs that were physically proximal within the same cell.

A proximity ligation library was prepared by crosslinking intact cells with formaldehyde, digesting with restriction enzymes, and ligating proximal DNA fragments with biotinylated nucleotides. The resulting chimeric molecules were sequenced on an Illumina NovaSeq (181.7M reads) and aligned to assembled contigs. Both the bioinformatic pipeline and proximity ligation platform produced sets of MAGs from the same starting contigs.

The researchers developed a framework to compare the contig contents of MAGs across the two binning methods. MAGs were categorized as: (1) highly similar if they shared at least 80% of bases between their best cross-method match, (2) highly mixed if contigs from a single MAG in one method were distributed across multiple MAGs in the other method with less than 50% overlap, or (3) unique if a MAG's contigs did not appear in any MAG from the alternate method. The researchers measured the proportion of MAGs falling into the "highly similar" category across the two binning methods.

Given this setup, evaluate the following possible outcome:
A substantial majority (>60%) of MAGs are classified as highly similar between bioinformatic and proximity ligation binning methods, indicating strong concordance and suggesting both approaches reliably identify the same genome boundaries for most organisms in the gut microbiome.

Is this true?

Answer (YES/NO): YES